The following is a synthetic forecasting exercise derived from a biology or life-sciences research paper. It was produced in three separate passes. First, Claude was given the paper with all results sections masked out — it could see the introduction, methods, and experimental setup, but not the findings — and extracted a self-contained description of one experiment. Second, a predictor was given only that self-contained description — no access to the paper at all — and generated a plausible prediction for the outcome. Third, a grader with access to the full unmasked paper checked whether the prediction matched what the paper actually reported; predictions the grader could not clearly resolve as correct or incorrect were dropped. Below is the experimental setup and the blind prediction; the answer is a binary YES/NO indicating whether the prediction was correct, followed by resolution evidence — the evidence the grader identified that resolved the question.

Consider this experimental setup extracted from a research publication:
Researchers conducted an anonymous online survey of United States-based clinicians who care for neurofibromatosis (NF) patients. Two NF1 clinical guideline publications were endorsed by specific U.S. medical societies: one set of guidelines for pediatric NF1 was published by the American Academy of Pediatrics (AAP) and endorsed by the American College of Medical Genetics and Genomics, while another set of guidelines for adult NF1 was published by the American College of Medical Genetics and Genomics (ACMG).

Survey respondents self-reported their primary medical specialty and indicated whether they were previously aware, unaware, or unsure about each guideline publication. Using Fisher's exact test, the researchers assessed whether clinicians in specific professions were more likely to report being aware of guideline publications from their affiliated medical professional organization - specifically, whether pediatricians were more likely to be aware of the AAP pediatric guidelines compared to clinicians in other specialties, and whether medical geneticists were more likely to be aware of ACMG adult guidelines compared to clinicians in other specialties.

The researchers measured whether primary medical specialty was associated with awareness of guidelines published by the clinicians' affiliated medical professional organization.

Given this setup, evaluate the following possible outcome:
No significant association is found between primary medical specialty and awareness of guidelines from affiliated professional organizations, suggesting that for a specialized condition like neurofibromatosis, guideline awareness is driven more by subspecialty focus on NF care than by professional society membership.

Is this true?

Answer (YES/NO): NO